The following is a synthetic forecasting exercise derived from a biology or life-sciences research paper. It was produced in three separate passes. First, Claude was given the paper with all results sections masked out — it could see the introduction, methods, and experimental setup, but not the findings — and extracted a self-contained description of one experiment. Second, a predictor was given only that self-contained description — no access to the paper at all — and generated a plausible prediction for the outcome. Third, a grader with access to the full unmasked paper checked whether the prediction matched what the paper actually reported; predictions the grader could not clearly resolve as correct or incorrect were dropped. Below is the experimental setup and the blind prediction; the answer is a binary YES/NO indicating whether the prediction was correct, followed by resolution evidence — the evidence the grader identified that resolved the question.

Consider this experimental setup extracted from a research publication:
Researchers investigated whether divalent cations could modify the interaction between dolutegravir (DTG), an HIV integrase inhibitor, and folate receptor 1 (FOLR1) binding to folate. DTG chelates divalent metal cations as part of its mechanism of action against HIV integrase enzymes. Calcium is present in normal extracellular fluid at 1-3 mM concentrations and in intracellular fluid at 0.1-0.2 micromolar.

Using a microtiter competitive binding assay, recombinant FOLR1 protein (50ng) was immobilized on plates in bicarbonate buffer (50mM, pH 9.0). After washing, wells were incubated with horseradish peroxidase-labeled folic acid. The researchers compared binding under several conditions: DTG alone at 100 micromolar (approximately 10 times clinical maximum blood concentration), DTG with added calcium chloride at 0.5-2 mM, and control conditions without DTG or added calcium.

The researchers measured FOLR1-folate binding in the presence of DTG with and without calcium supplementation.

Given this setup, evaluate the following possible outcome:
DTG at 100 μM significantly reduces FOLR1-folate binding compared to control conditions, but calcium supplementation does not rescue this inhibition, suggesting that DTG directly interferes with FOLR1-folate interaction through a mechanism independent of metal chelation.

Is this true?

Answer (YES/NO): NO